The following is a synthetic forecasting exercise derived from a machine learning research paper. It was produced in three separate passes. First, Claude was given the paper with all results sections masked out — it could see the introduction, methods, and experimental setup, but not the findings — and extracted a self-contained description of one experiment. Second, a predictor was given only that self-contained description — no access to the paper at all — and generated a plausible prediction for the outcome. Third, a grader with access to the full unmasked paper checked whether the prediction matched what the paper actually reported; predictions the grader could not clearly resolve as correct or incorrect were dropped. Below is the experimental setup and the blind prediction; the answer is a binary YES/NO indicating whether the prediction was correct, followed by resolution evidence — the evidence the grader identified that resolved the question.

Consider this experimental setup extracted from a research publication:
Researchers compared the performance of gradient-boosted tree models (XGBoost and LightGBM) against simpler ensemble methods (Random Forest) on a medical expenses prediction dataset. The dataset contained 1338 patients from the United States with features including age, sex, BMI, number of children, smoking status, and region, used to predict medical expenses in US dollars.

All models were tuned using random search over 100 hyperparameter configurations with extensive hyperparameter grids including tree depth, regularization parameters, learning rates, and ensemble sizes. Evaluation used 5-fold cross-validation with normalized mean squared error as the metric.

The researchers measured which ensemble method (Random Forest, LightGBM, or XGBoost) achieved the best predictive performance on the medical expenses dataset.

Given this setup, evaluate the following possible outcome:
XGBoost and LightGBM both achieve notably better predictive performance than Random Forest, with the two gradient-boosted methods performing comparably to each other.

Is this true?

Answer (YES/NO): NO